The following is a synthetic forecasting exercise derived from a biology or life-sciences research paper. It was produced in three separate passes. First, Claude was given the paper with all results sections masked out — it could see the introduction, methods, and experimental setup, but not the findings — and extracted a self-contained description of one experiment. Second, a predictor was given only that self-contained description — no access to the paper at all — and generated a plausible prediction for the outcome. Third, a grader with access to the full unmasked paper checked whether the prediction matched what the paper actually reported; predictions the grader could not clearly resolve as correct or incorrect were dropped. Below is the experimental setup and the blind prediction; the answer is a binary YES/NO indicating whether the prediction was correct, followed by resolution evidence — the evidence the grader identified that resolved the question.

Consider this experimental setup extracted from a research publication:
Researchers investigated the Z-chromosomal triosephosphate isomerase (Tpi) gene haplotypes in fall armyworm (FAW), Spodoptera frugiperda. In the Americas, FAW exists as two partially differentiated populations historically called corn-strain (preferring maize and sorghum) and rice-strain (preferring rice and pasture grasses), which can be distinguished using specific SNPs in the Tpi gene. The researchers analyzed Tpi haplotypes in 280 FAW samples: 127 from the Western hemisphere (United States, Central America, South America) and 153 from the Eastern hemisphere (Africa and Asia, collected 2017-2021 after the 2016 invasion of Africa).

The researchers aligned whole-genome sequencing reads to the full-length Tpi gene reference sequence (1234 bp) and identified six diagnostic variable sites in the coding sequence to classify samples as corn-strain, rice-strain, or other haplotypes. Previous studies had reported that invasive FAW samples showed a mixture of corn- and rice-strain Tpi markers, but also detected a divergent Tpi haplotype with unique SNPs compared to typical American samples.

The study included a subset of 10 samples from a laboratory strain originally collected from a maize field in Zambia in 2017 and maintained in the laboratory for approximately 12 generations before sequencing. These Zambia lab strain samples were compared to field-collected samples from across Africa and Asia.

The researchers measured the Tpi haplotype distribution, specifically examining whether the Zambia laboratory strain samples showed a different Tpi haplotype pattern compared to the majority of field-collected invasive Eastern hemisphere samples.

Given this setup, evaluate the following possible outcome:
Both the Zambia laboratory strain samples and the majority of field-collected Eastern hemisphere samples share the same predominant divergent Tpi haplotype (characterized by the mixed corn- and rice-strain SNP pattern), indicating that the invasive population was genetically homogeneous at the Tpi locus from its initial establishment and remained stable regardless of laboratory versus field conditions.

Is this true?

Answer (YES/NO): NO